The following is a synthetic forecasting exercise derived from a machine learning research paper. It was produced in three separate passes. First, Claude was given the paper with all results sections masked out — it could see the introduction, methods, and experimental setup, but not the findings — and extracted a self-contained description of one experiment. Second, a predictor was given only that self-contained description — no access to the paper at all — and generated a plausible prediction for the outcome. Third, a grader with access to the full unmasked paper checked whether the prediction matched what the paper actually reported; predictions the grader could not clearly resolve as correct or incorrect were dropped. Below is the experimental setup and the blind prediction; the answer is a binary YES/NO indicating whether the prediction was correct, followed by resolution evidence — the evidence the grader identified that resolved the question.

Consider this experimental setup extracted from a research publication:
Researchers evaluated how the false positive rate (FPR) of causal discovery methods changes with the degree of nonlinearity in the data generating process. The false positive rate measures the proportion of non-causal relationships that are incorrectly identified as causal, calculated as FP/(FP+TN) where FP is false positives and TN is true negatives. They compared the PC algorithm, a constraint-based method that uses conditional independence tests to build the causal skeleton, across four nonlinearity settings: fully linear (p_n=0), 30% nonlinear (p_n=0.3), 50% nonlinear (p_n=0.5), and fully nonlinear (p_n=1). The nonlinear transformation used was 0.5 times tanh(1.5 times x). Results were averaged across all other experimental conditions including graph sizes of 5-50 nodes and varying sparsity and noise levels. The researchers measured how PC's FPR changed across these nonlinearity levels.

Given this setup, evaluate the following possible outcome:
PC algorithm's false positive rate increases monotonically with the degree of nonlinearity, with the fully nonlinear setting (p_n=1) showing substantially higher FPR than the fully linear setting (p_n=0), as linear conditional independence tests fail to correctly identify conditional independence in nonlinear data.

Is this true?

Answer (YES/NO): NO